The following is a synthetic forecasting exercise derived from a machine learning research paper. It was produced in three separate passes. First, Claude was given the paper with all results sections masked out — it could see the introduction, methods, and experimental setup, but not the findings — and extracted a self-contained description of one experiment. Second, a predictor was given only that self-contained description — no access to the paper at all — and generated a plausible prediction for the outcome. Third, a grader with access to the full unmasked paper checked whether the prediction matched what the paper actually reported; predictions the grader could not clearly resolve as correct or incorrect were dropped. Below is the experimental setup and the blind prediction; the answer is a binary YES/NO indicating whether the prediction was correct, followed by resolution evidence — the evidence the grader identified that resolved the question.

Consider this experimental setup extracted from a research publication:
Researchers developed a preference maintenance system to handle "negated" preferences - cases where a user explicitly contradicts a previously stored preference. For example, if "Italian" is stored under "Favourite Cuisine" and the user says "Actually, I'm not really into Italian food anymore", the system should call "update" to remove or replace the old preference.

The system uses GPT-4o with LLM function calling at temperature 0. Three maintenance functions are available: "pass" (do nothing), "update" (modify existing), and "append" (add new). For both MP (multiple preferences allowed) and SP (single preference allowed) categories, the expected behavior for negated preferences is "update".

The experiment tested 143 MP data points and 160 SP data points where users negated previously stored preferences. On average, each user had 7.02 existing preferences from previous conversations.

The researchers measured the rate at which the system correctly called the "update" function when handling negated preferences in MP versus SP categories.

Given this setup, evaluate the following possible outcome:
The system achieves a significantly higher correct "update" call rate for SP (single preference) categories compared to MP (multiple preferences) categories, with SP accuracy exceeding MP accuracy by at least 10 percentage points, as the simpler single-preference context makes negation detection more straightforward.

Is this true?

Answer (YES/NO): YES